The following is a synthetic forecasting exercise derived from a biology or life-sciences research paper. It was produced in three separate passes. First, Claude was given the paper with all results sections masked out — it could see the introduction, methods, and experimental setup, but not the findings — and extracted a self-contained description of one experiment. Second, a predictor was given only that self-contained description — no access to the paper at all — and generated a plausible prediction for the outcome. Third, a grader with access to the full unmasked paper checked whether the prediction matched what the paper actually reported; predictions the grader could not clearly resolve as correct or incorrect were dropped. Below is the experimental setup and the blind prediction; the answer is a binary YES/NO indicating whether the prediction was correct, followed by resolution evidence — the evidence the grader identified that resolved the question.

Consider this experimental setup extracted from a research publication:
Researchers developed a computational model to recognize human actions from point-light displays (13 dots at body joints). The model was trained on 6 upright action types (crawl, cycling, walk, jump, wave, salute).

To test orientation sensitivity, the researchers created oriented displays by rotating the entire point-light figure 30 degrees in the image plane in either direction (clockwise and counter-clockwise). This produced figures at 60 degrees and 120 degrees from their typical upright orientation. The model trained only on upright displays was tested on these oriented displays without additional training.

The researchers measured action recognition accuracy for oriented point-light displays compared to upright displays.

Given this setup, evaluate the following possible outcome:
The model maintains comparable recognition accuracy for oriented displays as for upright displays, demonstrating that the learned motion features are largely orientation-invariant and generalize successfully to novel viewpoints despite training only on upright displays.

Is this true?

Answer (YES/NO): NO